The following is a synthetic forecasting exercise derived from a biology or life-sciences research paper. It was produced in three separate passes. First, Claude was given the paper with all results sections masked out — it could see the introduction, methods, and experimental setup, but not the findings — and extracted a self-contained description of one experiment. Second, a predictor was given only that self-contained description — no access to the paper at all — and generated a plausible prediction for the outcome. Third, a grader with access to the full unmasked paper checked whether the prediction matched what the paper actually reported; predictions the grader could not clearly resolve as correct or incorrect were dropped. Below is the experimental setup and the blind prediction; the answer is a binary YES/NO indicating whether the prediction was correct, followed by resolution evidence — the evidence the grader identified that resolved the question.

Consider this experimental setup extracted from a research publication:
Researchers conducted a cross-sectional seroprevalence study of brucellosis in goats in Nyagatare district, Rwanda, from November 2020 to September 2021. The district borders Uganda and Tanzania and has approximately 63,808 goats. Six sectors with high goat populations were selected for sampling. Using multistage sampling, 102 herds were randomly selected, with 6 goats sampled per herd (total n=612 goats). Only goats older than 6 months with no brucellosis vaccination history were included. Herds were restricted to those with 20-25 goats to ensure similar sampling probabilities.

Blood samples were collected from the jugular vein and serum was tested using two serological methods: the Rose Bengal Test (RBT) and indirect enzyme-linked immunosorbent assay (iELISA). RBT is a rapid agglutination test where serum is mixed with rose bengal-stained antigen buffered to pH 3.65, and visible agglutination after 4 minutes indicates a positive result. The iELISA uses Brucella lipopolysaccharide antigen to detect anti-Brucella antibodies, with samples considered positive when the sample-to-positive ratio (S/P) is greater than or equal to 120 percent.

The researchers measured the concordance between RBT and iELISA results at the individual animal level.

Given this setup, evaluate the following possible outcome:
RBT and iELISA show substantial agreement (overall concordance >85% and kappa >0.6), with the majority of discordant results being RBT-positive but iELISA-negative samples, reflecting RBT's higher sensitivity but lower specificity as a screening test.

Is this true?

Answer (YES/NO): NO